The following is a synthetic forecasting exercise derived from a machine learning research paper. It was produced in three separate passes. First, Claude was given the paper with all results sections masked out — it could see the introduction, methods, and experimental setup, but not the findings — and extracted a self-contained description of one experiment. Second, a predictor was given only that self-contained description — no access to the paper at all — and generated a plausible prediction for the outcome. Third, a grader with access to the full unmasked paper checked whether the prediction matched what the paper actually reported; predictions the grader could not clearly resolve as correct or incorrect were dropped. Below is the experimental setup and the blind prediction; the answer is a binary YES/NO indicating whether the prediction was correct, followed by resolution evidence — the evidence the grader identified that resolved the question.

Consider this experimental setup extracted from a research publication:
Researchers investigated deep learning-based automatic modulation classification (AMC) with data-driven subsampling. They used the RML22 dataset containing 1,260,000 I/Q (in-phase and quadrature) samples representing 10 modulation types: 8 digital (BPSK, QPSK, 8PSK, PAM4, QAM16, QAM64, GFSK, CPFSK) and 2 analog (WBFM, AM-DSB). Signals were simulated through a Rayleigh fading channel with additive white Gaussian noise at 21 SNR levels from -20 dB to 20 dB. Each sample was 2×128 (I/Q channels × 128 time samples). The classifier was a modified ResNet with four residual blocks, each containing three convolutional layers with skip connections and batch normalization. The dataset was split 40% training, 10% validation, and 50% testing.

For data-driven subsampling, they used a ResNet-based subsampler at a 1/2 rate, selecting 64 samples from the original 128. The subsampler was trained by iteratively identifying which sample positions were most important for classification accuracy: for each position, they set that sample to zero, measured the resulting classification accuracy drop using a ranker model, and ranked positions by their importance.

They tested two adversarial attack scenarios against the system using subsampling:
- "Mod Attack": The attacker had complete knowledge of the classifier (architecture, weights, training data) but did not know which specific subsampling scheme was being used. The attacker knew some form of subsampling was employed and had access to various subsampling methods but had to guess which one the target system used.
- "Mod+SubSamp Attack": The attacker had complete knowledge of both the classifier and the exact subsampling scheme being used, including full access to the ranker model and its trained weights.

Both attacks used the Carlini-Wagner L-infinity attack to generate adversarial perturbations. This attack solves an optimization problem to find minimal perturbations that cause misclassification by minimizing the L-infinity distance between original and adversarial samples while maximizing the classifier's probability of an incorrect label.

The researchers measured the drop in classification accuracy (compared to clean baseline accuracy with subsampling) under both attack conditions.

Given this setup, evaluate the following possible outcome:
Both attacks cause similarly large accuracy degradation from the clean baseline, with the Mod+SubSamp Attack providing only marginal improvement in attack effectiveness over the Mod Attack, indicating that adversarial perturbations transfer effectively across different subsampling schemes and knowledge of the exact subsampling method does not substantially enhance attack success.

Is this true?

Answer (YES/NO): NO